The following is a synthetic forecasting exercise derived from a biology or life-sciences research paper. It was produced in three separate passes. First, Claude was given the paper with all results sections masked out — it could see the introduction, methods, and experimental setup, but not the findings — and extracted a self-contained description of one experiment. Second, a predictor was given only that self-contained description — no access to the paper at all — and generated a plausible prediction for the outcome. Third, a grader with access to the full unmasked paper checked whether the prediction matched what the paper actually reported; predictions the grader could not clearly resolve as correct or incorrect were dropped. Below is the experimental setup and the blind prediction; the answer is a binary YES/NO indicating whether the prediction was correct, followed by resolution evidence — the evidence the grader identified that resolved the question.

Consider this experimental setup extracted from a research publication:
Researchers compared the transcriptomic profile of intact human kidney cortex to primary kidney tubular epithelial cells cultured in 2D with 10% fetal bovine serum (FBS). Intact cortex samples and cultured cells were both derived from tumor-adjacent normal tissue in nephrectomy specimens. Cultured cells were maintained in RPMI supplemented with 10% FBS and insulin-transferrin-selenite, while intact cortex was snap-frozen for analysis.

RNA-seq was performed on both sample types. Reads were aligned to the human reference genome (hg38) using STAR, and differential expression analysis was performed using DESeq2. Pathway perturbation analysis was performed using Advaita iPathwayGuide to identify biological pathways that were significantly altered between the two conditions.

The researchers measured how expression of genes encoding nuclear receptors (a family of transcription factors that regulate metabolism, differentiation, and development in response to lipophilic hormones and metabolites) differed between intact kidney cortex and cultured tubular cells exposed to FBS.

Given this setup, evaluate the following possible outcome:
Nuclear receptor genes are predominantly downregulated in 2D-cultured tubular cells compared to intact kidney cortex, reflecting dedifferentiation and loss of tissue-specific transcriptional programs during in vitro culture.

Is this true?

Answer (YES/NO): YES